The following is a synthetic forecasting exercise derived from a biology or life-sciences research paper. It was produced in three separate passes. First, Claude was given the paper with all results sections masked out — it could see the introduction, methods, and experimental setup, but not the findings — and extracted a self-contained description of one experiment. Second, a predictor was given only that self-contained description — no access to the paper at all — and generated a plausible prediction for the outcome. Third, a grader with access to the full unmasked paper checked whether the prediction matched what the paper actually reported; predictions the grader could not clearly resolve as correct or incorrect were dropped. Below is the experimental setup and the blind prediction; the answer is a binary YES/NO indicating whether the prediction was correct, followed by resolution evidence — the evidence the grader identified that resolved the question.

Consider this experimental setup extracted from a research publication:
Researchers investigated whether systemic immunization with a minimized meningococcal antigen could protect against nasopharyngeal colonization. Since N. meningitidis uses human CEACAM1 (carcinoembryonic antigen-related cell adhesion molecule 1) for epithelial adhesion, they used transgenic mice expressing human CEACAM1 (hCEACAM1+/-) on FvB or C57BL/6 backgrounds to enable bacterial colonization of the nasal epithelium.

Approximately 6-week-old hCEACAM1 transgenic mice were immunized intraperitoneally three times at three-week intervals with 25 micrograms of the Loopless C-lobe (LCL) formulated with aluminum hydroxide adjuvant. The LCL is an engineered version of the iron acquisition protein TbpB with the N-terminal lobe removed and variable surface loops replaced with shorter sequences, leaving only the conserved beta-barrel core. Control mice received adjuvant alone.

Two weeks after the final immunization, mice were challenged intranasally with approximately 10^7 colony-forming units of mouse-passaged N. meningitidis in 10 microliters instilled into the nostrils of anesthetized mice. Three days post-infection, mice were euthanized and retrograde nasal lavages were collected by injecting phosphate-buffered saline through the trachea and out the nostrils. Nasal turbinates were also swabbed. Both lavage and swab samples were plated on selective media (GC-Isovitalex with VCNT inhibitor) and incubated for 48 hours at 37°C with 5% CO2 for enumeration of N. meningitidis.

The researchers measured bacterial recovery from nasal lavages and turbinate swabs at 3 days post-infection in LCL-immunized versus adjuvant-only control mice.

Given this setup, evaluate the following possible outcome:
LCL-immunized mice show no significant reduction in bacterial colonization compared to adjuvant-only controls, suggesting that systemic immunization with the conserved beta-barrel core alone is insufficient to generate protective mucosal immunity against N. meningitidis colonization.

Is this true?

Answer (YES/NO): NO